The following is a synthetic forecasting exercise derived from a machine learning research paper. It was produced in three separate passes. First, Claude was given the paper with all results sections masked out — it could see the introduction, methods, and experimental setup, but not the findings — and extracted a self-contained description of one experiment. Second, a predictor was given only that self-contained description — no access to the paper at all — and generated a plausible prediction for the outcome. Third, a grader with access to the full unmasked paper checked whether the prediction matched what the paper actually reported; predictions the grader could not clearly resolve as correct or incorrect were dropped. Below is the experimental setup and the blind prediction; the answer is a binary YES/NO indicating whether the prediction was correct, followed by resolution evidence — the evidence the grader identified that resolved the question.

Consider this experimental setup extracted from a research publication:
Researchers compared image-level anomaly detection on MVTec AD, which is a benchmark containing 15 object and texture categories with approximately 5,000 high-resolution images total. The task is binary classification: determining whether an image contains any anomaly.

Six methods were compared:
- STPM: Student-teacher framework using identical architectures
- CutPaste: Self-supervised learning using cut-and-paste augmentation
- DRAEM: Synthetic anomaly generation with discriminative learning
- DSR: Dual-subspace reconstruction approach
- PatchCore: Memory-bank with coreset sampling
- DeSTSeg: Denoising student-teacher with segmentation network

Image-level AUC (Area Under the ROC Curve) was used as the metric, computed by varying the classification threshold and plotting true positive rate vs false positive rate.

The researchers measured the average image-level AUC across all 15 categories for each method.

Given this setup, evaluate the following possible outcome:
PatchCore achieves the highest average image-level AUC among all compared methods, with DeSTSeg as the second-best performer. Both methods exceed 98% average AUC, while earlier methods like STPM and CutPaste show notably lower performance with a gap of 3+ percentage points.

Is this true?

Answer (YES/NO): YES